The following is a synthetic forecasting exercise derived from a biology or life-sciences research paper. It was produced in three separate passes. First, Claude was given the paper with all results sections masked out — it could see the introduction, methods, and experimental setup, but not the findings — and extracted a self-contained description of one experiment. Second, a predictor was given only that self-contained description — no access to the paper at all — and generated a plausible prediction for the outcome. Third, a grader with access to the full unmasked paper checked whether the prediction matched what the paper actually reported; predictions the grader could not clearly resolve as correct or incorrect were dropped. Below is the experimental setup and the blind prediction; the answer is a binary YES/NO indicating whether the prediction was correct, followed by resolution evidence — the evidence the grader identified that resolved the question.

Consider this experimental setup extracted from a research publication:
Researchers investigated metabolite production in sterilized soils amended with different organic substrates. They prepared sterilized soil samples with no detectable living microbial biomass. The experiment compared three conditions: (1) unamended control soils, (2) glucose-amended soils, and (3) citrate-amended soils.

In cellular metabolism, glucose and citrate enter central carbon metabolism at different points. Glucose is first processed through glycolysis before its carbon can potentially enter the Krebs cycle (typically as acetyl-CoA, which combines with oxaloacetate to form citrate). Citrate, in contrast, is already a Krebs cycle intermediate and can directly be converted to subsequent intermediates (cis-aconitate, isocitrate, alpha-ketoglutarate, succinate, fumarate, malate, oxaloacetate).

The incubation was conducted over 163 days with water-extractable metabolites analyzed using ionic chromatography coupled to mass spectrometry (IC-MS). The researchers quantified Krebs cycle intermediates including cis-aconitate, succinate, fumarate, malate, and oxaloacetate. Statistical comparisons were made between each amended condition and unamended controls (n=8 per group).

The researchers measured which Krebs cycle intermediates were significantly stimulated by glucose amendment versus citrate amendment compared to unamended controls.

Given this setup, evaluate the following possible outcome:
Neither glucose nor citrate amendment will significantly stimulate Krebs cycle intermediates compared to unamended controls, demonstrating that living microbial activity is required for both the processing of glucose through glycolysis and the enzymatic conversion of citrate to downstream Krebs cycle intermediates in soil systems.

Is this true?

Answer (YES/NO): NO